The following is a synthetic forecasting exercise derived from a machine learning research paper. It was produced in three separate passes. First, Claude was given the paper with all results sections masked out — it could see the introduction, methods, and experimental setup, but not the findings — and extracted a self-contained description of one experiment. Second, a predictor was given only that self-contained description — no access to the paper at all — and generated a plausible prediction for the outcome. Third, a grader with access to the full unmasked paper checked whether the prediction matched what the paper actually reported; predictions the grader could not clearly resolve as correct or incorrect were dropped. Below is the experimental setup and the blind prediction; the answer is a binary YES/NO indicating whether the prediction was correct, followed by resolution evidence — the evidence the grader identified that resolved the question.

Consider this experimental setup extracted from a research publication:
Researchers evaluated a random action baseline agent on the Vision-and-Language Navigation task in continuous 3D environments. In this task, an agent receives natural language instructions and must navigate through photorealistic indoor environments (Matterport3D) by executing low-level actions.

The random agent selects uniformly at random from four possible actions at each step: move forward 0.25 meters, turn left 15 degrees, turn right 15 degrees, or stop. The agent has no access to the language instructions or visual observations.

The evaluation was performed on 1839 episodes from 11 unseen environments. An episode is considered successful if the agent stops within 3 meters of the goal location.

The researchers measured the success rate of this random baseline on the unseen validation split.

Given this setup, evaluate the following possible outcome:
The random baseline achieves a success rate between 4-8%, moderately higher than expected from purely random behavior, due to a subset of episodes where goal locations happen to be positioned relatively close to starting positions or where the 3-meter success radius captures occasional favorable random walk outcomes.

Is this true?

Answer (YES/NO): NO